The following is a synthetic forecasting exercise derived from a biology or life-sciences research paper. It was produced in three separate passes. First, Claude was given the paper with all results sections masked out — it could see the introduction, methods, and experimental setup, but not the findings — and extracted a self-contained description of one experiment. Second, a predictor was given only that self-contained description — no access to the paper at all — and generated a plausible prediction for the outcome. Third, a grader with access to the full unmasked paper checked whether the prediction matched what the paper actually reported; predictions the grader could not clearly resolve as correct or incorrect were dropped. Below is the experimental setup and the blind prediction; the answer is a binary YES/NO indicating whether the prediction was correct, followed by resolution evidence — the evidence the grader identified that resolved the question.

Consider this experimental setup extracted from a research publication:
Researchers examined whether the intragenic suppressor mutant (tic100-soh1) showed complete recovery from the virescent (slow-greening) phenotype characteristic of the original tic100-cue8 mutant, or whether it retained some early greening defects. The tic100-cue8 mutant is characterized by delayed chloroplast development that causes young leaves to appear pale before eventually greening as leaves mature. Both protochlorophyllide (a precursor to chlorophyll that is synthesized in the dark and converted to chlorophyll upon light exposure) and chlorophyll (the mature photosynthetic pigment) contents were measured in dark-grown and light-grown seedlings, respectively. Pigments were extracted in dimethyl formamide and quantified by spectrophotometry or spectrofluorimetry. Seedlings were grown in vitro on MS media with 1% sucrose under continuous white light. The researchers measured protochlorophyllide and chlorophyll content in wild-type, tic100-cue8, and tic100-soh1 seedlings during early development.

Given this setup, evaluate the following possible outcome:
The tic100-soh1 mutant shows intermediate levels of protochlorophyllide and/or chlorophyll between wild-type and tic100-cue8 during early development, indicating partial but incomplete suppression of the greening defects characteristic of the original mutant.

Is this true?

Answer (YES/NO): NO